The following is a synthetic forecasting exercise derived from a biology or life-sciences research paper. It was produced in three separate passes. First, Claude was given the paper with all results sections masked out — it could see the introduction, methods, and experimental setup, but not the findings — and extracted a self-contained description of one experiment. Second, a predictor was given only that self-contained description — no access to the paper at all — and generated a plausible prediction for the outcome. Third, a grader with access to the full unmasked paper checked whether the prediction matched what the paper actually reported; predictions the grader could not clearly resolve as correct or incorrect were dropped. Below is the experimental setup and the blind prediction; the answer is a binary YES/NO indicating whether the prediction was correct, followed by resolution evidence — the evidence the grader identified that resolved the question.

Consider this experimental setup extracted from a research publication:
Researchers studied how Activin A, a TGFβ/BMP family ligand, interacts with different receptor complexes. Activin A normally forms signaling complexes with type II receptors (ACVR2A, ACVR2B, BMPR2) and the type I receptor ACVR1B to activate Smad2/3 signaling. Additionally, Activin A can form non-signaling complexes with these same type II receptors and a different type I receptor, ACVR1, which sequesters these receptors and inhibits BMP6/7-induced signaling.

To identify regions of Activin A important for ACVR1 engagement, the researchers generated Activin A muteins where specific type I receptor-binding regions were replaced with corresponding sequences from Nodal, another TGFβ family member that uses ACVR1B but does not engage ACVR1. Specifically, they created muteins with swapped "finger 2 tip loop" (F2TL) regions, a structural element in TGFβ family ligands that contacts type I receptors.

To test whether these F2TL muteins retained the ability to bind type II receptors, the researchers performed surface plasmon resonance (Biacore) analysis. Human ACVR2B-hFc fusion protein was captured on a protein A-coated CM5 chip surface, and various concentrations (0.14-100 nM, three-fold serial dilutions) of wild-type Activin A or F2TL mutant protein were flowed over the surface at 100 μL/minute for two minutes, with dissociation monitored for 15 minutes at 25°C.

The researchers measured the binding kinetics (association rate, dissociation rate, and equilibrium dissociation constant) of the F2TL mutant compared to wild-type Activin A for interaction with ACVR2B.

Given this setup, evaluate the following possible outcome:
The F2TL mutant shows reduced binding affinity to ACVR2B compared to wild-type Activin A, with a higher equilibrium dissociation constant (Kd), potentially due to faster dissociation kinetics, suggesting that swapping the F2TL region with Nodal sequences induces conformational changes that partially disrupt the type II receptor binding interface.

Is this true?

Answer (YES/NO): NO